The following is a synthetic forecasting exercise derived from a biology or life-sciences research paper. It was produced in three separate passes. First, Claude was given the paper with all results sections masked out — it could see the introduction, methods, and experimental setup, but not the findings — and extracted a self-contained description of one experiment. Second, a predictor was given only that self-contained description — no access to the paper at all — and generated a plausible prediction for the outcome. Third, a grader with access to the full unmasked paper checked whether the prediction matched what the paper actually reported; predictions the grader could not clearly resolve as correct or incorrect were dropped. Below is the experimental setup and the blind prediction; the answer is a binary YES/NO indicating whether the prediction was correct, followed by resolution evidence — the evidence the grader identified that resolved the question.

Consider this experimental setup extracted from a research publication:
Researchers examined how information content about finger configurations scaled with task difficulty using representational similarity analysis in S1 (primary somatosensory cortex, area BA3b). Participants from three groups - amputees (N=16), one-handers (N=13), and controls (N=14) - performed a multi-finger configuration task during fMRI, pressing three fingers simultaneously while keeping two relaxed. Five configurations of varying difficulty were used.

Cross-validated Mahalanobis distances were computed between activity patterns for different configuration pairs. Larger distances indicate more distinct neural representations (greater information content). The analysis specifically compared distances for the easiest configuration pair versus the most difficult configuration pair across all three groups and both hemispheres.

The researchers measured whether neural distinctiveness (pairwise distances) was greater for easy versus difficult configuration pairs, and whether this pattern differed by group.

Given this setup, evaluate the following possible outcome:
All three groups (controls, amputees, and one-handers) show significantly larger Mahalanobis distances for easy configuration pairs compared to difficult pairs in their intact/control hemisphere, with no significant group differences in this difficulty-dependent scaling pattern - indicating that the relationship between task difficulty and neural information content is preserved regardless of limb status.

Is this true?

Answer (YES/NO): YES